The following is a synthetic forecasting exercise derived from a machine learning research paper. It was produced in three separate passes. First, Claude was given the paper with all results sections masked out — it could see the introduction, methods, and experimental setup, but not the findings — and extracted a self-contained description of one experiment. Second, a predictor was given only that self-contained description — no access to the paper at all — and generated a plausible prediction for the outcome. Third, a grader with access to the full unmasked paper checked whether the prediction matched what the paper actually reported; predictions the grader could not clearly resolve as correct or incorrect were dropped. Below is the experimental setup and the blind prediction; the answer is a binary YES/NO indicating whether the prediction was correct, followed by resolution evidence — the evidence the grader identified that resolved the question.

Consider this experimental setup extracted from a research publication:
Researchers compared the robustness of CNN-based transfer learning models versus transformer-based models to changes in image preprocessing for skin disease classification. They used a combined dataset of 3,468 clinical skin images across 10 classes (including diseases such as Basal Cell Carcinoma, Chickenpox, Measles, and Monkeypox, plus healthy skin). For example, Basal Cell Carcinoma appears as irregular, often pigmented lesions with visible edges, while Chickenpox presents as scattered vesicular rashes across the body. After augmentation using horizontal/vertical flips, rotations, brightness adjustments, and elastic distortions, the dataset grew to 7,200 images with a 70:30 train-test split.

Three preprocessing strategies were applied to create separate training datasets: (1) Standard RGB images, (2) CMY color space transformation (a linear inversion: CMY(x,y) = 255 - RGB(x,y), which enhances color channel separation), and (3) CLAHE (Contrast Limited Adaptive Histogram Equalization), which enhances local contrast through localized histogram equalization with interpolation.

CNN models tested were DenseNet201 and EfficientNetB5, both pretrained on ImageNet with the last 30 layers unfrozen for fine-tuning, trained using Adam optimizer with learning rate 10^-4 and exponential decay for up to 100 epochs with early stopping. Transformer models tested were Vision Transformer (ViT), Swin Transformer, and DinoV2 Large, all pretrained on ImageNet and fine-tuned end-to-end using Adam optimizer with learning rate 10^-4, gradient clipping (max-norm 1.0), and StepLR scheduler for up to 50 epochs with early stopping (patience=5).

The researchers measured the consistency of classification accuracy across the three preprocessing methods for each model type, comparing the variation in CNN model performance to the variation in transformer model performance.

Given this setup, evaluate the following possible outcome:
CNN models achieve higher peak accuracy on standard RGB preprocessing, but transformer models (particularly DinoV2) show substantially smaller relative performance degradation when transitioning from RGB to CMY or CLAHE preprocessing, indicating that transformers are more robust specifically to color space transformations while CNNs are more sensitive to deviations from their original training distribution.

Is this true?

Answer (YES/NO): NO